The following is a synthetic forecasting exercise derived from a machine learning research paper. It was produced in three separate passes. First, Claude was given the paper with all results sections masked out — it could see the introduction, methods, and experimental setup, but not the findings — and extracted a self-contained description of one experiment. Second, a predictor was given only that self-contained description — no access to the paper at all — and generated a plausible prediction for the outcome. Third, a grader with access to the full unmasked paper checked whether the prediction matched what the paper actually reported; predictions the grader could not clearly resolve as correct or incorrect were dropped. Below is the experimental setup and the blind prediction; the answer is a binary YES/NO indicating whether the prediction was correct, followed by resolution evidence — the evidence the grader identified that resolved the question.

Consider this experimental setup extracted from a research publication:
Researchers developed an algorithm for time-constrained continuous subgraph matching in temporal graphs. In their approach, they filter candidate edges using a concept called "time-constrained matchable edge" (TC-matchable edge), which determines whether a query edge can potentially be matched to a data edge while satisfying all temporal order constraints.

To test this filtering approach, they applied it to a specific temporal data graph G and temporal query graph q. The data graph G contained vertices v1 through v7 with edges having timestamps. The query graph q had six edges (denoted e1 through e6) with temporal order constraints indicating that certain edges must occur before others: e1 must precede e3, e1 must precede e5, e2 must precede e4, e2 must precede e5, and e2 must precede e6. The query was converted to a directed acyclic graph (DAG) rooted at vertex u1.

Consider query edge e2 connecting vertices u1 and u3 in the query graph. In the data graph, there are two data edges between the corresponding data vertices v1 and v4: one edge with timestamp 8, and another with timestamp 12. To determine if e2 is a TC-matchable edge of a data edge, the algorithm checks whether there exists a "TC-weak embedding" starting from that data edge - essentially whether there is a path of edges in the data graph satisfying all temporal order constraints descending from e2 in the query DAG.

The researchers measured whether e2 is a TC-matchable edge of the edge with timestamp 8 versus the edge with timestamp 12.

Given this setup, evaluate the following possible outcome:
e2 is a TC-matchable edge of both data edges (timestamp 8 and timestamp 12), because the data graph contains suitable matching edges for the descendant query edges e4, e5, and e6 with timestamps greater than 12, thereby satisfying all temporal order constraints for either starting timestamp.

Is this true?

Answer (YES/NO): NO